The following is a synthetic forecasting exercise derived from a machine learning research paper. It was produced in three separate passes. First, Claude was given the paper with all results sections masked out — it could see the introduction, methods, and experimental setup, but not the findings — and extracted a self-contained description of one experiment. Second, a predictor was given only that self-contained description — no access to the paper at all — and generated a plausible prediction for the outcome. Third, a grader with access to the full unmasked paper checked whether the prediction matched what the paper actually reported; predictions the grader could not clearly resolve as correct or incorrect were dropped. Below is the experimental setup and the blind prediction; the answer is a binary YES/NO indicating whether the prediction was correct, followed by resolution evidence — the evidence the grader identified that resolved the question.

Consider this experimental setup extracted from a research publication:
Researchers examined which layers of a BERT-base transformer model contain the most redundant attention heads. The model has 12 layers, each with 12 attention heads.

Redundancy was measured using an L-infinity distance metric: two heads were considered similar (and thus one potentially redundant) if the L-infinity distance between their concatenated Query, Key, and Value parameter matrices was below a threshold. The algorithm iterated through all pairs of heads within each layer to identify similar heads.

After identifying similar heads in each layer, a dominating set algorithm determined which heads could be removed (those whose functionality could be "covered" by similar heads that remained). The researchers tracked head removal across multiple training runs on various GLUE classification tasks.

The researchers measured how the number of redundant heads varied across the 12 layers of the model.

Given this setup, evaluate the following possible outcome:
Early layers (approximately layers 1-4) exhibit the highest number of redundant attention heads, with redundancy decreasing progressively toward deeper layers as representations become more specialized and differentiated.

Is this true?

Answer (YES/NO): NO